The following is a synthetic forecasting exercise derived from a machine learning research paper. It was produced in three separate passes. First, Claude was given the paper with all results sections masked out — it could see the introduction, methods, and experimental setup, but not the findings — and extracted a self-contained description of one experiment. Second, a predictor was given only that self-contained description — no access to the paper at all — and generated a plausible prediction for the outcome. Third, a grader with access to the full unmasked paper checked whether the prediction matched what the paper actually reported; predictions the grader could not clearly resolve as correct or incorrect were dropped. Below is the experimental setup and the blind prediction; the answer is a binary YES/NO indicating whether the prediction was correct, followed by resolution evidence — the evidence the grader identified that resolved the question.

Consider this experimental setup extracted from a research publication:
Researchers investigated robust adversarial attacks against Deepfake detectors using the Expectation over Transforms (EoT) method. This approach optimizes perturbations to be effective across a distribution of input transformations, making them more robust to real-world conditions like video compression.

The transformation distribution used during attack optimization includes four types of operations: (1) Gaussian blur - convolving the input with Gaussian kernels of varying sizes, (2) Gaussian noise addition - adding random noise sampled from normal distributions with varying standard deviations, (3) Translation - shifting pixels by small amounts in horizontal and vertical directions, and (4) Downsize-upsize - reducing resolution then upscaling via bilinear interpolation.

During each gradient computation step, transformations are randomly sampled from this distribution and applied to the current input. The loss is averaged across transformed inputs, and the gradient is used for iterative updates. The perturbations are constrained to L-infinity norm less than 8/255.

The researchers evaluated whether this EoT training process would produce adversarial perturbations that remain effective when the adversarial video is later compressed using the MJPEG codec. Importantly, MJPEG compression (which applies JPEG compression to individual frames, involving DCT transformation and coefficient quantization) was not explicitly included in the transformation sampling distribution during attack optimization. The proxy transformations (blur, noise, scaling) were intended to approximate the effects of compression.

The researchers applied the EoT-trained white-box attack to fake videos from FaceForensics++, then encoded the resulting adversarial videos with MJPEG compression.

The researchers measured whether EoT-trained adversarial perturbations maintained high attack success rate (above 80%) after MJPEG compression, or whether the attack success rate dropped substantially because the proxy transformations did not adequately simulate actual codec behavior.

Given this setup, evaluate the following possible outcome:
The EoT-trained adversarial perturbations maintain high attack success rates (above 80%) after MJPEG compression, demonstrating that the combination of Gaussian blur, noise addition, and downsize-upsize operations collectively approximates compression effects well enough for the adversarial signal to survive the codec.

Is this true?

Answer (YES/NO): YES